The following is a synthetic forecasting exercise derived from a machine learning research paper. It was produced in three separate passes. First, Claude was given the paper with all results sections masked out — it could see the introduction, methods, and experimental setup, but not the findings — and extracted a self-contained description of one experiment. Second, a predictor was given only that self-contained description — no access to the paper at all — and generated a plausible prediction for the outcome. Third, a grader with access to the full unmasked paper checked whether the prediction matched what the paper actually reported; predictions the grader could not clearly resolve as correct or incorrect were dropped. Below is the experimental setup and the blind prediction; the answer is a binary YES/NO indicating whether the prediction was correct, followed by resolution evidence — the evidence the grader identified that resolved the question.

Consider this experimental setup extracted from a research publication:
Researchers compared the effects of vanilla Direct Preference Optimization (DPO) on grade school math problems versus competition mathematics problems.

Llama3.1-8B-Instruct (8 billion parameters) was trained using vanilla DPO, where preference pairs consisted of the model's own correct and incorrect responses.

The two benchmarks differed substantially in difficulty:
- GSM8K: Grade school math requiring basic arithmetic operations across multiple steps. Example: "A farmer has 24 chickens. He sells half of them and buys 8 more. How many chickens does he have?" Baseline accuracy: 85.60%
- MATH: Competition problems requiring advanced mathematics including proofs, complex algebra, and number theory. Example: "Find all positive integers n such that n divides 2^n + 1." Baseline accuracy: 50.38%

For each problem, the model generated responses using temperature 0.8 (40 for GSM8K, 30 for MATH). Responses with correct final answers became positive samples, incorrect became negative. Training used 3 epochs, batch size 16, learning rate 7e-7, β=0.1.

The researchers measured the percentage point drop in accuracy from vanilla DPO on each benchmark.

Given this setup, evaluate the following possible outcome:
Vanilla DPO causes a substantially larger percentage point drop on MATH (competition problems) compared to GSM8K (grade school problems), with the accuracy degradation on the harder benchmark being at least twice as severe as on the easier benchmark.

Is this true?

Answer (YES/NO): NO